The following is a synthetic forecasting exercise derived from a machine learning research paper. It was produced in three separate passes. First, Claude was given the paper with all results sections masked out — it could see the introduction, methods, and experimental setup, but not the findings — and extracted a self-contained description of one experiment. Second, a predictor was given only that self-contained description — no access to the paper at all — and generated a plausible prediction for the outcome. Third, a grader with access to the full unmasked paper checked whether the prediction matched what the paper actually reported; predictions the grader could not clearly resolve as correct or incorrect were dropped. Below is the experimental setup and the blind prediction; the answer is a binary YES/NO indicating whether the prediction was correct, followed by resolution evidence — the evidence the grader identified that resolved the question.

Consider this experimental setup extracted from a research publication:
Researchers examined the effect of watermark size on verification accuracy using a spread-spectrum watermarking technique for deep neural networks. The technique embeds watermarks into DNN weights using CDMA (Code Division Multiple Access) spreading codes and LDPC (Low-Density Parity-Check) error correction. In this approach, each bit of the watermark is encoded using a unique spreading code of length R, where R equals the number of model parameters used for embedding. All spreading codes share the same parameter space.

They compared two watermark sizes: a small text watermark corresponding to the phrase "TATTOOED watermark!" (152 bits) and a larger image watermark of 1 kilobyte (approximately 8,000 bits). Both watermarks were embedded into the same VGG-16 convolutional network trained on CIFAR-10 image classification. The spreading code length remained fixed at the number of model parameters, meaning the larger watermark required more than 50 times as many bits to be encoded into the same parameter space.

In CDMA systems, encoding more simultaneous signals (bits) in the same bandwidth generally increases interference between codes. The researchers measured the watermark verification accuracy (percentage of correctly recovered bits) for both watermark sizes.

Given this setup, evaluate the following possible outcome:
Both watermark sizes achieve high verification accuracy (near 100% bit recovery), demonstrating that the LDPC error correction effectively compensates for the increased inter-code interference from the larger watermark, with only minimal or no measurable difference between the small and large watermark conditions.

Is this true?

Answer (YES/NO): YES